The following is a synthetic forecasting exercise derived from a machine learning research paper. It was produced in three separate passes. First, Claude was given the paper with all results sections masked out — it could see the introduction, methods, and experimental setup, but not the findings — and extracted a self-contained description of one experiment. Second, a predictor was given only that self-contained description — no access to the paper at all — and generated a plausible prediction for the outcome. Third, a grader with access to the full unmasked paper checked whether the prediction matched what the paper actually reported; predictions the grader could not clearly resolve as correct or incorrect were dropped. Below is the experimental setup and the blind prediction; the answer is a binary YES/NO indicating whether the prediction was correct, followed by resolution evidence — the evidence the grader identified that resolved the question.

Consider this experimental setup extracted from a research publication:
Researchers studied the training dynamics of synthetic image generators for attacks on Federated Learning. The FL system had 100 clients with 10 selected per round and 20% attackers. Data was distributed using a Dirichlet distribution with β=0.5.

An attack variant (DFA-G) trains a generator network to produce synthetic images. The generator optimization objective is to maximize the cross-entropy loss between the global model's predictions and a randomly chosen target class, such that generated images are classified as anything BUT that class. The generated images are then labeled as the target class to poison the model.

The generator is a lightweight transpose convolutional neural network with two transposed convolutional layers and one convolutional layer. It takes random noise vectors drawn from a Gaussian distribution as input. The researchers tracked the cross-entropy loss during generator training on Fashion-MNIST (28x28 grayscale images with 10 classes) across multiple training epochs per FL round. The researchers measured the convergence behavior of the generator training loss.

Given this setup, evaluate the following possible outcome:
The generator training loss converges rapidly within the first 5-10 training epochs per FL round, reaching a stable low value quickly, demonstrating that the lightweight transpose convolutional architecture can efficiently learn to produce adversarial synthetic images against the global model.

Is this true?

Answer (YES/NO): NO